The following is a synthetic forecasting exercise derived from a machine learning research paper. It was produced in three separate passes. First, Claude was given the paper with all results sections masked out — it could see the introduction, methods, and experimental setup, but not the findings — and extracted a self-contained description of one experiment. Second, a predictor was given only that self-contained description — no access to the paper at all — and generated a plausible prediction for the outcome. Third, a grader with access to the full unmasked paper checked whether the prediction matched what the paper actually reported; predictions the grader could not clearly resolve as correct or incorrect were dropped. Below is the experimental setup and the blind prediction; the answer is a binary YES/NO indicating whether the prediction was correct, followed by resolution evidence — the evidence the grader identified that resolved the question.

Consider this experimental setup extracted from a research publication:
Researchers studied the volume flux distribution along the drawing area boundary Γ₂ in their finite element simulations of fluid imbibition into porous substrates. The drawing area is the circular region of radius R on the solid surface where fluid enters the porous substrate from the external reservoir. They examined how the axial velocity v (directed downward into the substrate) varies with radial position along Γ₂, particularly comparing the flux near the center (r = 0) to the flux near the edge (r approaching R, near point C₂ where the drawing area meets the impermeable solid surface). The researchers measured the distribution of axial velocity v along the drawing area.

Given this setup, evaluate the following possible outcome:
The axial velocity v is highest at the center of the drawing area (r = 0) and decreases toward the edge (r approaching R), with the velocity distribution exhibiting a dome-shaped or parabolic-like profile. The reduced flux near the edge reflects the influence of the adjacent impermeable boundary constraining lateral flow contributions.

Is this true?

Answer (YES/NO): NO